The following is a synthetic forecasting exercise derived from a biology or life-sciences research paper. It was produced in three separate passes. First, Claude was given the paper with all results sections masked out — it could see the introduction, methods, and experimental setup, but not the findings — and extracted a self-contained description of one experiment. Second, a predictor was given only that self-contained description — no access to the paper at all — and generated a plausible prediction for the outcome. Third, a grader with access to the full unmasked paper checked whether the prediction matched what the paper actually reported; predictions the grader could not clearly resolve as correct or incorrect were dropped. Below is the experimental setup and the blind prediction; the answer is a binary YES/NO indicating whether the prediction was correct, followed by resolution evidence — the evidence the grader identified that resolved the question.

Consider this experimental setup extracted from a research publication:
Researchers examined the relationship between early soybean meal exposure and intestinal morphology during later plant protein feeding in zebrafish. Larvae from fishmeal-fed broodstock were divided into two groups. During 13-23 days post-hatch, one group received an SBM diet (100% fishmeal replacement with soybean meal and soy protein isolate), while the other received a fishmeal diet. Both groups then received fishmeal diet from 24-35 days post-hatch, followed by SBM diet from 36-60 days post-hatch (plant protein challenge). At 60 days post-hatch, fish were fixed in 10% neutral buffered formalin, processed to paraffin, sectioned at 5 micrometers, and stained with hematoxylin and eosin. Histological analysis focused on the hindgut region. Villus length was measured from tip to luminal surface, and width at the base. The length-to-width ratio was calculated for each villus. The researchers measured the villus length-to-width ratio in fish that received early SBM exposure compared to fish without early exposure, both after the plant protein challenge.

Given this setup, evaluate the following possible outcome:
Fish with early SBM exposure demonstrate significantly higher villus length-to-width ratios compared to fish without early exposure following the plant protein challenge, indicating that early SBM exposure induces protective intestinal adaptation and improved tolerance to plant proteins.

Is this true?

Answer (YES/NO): NO